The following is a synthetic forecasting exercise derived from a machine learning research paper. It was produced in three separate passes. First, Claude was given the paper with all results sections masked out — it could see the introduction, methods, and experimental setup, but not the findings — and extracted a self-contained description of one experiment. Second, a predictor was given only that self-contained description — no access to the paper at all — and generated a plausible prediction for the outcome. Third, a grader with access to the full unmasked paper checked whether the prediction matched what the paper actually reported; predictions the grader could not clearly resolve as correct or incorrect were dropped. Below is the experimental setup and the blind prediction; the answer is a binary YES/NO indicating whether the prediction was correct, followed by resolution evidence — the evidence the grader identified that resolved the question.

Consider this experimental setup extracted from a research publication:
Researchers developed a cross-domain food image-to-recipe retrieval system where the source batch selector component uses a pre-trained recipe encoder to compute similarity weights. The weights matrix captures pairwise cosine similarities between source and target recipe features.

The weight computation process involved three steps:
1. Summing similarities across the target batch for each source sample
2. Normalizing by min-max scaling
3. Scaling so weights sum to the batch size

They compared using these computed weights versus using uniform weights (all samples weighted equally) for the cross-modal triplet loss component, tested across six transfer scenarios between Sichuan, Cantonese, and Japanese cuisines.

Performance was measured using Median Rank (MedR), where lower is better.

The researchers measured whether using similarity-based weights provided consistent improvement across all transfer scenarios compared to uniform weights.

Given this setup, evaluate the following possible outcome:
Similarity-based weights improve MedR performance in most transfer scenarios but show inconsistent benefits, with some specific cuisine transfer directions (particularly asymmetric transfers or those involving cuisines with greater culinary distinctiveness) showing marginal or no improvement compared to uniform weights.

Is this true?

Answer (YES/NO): NO